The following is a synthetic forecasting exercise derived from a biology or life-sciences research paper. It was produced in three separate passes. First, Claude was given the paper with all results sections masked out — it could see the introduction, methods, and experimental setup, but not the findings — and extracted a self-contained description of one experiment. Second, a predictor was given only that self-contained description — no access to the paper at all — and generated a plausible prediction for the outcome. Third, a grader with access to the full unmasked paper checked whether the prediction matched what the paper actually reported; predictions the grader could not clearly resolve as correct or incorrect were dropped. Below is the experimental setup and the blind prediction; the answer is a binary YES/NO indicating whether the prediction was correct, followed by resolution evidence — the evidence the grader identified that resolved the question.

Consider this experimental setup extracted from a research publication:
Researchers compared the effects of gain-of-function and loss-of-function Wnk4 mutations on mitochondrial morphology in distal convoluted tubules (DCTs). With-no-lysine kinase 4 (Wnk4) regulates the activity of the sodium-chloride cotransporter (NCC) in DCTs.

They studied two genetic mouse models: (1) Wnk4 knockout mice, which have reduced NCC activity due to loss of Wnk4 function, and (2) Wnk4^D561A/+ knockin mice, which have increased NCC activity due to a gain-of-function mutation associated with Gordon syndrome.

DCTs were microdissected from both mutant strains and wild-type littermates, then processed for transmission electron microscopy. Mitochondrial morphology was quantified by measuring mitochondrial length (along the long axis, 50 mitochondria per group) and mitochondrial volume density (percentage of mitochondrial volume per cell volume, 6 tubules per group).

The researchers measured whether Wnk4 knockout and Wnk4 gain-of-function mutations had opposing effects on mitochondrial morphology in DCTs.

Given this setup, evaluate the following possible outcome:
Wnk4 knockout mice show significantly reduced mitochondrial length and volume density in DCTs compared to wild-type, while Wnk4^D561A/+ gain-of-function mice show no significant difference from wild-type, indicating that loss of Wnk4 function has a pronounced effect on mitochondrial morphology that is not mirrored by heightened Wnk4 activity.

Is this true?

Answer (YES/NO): NO